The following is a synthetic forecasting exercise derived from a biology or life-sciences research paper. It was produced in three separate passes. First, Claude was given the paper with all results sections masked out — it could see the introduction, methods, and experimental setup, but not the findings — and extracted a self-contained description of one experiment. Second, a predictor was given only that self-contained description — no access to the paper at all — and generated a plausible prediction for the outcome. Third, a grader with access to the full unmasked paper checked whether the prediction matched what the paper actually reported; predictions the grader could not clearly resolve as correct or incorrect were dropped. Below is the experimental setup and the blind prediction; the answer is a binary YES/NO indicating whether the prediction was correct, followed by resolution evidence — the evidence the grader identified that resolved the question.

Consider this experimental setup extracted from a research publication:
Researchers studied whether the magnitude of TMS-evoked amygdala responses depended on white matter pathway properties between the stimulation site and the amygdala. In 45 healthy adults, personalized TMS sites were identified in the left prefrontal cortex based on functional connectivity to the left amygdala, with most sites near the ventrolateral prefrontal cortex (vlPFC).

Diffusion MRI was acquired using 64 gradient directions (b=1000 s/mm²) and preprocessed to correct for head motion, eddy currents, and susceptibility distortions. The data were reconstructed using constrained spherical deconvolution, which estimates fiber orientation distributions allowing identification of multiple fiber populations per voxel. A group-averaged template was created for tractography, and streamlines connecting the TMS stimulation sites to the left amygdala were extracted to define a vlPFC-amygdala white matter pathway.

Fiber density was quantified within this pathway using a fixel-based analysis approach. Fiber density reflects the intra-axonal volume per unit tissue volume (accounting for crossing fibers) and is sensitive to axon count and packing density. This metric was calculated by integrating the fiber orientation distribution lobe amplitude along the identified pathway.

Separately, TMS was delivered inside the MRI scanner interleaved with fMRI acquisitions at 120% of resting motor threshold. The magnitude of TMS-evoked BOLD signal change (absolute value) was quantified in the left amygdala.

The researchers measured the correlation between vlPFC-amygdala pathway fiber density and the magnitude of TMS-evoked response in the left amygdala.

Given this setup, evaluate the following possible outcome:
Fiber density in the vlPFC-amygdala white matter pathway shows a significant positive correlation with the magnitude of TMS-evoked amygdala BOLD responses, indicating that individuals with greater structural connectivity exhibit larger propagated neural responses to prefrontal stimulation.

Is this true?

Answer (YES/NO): YES